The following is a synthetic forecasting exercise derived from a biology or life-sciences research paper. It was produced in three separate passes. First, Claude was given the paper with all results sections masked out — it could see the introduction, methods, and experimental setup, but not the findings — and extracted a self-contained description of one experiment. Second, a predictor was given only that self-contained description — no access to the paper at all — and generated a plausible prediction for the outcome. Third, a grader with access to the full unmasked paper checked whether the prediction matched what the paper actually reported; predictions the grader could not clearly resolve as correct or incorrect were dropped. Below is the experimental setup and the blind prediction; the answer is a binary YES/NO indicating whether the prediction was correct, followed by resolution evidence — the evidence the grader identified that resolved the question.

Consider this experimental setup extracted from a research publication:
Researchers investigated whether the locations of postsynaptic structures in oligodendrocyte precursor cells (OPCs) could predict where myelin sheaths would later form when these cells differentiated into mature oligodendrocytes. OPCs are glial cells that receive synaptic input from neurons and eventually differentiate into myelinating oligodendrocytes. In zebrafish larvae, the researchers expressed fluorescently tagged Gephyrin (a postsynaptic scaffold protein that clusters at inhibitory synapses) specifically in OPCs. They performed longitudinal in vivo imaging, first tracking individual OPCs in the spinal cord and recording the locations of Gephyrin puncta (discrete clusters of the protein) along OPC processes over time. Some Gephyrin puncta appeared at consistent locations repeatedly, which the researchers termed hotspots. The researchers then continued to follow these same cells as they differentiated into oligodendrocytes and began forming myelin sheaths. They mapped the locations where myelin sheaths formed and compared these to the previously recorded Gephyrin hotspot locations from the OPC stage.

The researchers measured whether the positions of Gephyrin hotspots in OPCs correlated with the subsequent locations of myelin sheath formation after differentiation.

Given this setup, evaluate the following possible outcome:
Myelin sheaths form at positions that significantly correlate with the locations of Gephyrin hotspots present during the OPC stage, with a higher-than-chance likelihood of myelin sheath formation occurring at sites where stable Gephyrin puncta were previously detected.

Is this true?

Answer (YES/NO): YES